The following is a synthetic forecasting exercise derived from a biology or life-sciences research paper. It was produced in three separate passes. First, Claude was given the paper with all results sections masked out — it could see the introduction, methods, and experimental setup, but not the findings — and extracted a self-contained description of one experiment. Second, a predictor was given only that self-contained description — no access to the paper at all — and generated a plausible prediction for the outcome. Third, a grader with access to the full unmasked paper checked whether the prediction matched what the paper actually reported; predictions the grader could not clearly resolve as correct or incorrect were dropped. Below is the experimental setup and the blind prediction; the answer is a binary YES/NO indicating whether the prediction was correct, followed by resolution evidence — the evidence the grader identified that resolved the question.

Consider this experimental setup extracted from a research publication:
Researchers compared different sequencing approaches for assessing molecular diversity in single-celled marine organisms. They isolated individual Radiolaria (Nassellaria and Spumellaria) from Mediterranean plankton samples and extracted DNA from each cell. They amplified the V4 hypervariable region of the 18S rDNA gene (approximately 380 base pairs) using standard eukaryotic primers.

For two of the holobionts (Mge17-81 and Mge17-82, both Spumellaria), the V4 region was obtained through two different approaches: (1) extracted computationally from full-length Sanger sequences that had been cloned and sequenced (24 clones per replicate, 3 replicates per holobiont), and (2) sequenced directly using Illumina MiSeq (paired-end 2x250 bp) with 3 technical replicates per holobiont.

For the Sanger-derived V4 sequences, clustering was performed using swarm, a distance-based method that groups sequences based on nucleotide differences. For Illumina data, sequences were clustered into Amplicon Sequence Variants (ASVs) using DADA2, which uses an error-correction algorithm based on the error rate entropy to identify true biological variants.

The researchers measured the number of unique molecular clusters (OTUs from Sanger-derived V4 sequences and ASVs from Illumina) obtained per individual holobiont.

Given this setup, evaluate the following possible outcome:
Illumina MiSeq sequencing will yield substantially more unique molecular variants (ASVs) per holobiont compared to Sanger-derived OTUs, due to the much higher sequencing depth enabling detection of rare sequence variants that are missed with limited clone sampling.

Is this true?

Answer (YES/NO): YES